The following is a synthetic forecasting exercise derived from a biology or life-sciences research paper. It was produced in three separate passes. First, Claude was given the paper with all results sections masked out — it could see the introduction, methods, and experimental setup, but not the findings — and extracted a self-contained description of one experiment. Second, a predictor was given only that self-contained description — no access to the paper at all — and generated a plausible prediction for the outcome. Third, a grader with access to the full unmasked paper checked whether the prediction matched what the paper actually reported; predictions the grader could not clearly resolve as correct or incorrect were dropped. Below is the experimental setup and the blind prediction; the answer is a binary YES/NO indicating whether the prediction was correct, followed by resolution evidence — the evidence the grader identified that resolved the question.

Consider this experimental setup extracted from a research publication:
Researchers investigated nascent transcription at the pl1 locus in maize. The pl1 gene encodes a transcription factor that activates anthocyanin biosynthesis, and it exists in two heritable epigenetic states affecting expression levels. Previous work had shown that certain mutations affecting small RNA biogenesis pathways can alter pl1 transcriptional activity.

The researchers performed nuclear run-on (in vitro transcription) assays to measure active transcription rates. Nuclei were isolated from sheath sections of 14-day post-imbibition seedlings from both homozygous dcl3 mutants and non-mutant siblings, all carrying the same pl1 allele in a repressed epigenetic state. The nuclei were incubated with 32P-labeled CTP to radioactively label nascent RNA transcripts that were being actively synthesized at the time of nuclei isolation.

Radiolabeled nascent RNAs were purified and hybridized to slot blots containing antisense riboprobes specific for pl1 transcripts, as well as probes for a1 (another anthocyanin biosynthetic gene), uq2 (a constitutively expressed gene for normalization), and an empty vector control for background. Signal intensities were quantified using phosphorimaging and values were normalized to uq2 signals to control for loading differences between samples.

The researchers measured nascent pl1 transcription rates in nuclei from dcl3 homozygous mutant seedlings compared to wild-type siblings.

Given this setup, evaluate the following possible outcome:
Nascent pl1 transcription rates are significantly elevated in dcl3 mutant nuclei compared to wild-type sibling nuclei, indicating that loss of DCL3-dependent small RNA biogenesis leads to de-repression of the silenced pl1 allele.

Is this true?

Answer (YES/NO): YES